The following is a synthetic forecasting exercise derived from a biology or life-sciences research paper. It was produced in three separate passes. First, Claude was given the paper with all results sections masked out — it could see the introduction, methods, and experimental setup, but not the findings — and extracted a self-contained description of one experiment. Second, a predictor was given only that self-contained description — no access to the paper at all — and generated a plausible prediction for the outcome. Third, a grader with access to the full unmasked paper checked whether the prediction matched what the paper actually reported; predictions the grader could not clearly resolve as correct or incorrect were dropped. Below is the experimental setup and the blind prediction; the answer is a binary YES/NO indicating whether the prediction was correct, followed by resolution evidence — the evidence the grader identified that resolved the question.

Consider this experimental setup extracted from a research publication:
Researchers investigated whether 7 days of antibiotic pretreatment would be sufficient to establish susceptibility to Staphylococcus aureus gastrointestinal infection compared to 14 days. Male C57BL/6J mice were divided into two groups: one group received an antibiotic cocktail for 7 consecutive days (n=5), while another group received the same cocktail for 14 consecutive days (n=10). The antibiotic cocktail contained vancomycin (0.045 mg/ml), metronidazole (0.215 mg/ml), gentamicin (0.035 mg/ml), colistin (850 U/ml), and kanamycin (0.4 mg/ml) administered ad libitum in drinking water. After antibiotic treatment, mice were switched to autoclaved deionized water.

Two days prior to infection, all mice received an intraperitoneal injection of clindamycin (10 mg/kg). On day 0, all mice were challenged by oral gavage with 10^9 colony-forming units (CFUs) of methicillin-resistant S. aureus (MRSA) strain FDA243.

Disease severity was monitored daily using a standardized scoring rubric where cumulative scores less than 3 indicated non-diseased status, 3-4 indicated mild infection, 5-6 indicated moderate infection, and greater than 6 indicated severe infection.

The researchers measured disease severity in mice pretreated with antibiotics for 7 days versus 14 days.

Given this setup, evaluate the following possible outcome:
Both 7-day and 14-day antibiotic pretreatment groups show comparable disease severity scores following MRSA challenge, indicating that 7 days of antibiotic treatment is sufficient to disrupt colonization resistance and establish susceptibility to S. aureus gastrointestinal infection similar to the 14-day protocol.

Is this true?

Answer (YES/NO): YES